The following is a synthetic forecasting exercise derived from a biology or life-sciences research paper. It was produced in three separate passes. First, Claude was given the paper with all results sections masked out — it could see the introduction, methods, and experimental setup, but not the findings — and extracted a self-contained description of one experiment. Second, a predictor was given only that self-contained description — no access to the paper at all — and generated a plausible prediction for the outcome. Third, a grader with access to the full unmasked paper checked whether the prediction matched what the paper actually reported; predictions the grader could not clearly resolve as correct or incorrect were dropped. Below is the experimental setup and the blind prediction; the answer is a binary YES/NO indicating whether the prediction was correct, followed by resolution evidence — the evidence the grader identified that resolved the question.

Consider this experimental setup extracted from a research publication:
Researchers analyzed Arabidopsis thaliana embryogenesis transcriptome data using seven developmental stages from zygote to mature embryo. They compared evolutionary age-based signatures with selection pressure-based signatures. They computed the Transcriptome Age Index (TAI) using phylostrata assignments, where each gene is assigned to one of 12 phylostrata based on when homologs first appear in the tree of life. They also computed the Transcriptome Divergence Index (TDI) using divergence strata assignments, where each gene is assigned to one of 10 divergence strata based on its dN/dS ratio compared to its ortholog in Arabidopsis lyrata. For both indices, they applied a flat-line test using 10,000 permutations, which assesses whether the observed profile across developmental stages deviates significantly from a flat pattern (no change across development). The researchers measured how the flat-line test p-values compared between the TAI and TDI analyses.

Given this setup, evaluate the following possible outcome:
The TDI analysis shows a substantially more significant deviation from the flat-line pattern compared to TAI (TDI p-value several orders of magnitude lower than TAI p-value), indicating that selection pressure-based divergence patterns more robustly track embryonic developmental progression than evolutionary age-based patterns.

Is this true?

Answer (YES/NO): NO